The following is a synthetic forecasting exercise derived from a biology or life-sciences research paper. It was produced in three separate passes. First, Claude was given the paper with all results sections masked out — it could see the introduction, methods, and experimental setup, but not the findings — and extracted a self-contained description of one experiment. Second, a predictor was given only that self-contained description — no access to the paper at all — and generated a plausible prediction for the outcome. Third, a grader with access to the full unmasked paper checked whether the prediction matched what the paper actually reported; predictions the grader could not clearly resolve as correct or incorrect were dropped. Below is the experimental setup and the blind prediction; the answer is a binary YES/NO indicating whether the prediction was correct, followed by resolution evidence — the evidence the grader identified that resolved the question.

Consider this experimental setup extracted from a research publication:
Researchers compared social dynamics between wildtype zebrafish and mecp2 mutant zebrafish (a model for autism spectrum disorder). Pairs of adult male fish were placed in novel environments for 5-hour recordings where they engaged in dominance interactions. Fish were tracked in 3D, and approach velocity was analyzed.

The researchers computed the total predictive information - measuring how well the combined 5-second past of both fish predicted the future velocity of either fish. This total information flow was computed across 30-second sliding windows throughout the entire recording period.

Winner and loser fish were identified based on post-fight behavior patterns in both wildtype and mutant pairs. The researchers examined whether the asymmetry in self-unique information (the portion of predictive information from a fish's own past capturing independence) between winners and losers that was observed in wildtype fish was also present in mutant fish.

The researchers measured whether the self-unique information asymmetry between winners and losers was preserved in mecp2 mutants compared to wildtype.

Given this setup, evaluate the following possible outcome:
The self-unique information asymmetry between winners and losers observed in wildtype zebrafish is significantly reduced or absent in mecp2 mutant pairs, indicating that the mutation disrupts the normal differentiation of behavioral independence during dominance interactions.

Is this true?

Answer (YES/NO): NO